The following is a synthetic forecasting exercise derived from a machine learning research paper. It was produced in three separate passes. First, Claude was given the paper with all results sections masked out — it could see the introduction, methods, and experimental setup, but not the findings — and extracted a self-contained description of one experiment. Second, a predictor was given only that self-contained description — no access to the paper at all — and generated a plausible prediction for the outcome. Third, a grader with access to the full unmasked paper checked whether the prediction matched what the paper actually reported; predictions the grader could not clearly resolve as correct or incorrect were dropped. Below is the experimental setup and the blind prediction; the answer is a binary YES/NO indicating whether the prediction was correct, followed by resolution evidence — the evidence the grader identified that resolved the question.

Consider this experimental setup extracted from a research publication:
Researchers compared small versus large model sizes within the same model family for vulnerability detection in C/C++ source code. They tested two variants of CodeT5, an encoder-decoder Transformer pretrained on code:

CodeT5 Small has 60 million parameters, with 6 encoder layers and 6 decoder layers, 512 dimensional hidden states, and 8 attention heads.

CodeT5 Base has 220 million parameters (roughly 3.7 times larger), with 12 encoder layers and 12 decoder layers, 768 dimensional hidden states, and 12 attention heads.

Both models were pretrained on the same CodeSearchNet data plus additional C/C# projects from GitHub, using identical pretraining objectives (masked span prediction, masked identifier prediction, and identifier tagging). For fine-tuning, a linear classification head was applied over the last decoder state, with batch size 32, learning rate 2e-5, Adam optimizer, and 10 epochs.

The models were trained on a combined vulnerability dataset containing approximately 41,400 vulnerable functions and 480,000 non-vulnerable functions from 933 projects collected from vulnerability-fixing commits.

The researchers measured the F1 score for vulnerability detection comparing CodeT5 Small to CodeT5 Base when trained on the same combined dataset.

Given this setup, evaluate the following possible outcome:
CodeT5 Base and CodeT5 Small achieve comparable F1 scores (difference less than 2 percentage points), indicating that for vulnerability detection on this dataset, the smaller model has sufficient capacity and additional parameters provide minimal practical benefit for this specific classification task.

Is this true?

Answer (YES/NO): YES